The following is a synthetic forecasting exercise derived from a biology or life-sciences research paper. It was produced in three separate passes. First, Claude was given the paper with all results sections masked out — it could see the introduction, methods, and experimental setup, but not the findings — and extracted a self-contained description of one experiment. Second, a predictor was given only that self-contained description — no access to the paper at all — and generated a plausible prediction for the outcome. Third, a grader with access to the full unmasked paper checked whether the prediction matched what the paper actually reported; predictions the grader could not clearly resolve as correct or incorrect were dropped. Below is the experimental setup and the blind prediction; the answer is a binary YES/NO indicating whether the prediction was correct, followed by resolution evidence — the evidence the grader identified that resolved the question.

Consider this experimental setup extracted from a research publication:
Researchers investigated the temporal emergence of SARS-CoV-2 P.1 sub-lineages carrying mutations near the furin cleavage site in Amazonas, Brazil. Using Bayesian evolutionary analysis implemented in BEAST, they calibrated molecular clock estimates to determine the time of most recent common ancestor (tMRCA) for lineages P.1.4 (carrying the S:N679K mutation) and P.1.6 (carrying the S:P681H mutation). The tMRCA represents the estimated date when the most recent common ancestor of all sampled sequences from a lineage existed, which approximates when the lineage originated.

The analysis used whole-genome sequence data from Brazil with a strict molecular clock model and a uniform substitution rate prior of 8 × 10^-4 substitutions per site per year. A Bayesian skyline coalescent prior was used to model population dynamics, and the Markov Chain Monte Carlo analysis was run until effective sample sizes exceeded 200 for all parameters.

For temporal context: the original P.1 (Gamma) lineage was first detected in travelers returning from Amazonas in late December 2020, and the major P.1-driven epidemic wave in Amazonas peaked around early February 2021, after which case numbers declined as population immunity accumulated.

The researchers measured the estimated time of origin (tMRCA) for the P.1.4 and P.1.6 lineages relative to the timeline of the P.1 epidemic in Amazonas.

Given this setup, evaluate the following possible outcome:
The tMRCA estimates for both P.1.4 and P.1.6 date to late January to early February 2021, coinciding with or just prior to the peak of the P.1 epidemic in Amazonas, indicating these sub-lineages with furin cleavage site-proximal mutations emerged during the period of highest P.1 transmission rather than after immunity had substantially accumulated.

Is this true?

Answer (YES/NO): NO